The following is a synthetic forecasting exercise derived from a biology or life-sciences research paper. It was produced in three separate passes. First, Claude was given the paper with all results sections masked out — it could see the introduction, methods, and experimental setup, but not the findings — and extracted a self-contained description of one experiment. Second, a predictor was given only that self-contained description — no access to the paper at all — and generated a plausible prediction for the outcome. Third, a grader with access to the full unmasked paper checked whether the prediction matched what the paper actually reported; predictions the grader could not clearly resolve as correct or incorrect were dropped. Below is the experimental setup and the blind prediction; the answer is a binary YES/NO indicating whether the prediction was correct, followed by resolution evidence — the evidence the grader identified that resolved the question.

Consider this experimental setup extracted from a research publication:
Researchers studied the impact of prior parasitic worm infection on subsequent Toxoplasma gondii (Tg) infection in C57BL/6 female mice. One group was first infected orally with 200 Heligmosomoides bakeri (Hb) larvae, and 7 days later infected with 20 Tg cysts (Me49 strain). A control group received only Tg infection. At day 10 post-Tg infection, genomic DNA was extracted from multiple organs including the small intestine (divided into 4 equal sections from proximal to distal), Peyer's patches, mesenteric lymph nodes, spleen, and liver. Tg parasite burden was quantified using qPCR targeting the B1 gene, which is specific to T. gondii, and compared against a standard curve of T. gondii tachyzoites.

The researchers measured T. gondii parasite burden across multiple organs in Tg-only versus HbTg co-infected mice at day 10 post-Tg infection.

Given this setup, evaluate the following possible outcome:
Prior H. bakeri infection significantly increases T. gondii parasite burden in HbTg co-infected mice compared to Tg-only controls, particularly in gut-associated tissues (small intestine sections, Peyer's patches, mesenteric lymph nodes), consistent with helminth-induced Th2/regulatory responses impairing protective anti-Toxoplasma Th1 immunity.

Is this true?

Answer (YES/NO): NO